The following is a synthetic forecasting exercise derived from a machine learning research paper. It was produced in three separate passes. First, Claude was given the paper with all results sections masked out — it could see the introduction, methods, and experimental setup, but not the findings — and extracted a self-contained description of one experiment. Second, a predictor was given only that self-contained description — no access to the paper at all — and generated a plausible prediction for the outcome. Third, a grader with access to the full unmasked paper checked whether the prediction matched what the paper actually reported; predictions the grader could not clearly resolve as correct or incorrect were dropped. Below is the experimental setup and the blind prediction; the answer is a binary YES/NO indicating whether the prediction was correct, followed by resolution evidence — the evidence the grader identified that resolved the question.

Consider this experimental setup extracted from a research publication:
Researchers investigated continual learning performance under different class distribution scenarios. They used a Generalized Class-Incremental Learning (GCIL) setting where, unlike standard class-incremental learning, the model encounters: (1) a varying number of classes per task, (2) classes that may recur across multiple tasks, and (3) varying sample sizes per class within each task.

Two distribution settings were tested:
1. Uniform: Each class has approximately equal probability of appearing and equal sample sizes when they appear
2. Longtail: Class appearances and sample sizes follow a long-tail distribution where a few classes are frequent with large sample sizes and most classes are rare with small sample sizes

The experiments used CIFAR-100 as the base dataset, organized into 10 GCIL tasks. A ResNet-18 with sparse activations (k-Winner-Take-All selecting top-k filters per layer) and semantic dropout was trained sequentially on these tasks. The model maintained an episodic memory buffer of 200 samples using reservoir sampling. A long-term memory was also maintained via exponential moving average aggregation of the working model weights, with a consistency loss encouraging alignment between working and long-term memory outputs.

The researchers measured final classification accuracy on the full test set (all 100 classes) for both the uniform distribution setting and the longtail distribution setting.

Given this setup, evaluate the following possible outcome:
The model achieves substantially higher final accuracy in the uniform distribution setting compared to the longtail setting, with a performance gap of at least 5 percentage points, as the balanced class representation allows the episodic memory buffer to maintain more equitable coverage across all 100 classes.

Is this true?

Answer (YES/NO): NO